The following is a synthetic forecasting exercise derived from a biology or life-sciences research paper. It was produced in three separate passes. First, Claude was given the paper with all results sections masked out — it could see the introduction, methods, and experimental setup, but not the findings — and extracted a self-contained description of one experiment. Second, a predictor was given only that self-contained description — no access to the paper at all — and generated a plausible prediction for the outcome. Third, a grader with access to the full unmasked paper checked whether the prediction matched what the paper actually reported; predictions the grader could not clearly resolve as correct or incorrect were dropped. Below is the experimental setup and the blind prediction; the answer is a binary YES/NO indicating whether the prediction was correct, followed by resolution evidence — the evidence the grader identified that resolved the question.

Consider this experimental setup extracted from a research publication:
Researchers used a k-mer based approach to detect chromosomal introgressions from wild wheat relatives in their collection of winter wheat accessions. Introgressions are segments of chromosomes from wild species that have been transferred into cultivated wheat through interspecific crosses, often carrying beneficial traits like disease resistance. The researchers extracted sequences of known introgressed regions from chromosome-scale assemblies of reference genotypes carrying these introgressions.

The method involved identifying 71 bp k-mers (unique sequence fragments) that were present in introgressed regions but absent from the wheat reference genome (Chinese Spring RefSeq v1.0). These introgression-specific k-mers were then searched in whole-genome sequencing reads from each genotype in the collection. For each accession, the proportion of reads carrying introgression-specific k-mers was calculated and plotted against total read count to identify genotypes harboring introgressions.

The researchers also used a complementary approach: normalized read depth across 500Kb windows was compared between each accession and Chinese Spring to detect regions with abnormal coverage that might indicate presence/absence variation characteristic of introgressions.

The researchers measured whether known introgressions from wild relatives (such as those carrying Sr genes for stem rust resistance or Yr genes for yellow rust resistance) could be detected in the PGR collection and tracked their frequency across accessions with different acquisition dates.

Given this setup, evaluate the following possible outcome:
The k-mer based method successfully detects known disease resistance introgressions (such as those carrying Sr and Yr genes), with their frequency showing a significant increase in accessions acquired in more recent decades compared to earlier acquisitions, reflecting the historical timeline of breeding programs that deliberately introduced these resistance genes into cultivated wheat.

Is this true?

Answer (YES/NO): YES